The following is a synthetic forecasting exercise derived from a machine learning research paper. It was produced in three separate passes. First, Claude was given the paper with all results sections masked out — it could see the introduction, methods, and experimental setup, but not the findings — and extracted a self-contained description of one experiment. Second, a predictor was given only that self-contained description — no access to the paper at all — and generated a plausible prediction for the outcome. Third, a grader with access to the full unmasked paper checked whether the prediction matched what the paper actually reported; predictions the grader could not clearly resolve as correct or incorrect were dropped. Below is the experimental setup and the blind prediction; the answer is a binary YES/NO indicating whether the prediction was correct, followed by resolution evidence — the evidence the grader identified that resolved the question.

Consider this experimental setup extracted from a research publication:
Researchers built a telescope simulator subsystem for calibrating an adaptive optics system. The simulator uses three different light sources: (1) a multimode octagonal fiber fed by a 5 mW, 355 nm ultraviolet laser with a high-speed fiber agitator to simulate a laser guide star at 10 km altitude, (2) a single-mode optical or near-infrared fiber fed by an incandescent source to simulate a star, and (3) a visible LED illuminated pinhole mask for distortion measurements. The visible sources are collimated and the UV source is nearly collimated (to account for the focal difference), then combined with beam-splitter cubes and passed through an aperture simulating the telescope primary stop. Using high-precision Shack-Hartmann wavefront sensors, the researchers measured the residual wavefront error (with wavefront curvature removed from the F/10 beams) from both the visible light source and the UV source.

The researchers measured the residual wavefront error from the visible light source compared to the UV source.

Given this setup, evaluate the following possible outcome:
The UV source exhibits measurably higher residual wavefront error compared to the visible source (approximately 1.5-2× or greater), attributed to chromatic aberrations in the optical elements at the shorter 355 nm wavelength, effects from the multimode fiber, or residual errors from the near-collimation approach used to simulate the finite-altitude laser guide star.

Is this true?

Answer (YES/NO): NO